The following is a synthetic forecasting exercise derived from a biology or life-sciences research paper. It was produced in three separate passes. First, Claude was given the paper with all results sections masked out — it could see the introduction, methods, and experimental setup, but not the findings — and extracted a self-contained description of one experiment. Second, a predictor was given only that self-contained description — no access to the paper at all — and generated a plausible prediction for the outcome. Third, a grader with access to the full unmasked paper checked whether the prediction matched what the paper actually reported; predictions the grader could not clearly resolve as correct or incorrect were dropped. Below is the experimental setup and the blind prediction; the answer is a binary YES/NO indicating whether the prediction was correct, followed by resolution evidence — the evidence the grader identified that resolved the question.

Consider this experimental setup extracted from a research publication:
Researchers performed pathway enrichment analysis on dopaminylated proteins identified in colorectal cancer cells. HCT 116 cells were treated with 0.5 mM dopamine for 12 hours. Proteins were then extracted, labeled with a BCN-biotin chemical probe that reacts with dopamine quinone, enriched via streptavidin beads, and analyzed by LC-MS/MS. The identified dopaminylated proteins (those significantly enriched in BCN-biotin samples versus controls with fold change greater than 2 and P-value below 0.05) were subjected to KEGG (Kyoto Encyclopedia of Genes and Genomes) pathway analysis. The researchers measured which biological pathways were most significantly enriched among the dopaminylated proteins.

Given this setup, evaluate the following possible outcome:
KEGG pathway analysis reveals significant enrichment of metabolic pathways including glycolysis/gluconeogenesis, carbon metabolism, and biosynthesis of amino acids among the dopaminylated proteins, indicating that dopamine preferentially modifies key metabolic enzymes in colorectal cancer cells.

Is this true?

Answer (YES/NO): NO